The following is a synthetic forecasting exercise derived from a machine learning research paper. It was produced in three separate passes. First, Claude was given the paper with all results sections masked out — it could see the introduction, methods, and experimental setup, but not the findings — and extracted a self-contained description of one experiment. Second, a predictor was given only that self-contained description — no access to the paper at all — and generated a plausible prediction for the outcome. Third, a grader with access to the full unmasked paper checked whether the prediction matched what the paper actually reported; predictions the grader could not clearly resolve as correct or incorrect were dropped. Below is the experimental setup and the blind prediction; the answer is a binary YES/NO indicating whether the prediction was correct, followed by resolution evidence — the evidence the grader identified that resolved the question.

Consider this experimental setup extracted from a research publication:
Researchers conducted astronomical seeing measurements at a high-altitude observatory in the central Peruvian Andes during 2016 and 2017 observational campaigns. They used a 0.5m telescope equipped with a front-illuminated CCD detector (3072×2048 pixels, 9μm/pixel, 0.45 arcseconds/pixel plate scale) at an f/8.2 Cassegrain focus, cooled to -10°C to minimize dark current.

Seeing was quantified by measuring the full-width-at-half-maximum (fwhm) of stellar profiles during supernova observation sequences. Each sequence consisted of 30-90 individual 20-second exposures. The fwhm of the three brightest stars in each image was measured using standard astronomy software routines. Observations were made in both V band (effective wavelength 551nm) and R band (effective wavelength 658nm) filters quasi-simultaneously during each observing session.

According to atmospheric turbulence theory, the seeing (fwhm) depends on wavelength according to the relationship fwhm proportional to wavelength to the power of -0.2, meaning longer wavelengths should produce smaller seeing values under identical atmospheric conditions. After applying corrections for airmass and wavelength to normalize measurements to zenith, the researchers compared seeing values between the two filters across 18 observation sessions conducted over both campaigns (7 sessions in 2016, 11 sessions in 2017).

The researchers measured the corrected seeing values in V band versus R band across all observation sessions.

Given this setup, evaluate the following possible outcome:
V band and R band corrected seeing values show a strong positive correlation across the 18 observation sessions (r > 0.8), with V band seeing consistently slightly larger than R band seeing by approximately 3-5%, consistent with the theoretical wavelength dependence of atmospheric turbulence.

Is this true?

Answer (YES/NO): NO